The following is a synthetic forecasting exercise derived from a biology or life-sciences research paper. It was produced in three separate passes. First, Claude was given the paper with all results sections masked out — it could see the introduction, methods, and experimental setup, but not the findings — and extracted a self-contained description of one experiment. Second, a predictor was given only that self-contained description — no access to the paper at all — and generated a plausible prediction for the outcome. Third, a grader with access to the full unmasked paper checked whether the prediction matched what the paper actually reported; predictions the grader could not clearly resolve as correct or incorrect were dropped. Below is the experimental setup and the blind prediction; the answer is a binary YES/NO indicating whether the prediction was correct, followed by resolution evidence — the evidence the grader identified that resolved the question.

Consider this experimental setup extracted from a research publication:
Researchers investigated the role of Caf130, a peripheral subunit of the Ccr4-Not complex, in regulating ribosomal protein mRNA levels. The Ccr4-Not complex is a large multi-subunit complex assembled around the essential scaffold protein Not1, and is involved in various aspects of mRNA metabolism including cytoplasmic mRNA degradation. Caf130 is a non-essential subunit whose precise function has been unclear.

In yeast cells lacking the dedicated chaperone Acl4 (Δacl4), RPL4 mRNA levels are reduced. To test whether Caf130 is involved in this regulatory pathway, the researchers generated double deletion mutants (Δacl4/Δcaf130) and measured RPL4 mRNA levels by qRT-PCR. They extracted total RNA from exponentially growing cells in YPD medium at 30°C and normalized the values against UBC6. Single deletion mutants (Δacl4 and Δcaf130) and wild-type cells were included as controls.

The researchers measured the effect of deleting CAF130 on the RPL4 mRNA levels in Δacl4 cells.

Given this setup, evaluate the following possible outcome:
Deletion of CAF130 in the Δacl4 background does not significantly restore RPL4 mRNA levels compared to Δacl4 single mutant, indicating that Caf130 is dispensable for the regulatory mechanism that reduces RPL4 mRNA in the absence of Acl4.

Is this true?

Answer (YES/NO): NO